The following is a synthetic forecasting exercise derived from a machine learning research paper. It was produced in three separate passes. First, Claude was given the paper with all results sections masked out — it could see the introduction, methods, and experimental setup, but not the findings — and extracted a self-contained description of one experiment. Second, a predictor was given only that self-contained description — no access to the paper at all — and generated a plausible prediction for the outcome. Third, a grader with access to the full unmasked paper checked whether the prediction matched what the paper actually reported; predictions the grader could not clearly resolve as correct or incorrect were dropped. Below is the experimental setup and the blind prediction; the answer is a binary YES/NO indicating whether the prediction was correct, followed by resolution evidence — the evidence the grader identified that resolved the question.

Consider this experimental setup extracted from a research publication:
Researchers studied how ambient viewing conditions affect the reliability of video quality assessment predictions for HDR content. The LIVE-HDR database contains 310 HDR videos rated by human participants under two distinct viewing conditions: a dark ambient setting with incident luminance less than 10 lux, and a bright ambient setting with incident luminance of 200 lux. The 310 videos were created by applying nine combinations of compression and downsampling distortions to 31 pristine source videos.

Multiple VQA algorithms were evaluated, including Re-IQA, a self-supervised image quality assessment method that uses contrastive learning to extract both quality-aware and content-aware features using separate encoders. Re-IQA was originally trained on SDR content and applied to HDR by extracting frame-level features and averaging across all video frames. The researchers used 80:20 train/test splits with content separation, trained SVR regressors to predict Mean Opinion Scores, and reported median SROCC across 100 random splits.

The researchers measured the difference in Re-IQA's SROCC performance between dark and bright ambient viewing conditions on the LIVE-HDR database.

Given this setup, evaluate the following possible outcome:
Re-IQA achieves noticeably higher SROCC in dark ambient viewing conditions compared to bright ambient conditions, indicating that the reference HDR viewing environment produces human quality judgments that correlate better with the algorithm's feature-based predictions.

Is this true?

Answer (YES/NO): NO